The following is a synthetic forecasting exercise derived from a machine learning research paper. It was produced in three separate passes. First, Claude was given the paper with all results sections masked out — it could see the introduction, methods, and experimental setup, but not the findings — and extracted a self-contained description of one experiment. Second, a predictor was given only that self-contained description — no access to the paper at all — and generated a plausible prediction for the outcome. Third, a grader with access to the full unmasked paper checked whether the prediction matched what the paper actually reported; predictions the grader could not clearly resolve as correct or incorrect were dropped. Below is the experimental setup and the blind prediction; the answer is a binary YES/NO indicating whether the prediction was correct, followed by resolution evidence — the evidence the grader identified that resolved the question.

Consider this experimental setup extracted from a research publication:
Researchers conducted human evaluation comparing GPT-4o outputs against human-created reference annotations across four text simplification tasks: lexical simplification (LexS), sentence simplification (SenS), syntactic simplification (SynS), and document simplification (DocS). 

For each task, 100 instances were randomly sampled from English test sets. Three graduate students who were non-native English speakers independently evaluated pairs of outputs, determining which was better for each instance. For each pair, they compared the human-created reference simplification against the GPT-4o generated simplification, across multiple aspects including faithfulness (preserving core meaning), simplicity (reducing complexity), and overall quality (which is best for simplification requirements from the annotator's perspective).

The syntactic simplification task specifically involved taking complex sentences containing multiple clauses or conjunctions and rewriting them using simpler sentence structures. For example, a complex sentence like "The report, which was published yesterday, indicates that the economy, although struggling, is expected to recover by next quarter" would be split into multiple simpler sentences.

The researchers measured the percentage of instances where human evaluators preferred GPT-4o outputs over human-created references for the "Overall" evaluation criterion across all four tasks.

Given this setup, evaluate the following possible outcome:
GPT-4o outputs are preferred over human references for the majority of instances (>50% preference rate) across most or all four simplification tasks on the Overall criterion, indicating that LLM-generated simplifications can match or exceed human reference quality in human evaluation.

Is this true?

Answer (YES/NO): YES